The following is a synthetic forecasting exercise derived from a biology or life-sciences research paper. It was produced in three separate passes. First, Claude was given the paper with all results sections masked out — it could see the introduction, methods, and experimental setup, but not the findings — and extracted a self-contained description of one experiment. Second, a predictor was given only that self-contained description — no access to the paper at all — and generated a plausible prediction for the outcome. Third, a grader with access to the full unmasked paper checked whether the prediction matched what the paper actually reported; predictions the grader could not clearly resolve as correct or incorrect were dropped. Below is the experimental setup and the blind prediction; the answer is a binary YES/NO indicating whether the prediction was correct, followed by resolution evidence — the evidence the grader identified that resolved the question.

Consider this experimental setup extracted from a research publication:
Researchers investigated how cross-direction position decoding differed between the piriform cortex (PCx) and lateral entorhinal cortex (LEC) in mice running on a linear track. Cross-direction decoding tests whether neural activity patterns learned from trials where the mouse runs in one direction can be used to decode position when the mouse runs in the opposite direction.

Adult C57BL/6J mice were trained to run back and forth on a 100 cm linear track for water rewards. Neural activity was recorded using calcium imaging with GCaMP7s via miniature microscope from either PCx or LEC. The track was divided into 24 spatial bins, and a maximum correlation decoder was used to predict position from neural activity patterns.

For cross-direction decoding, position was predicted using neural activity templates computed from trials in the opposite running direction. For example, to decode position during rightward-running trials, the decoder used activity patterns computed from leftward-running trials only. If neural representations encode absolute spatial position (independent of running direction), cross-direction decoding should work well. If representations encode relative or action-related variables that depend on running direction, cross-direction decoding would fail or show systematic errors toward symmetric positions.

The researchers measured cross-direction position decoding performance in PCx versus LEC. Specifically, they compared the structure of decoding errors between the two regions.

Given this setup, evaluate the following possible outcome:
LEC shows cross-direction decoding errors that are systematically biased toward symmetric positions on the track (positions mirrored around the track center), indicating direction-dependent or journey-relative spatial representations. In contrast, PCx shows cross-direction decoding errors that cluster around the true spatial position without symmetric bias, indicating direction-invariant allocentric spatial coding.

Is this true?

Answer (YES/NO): NO